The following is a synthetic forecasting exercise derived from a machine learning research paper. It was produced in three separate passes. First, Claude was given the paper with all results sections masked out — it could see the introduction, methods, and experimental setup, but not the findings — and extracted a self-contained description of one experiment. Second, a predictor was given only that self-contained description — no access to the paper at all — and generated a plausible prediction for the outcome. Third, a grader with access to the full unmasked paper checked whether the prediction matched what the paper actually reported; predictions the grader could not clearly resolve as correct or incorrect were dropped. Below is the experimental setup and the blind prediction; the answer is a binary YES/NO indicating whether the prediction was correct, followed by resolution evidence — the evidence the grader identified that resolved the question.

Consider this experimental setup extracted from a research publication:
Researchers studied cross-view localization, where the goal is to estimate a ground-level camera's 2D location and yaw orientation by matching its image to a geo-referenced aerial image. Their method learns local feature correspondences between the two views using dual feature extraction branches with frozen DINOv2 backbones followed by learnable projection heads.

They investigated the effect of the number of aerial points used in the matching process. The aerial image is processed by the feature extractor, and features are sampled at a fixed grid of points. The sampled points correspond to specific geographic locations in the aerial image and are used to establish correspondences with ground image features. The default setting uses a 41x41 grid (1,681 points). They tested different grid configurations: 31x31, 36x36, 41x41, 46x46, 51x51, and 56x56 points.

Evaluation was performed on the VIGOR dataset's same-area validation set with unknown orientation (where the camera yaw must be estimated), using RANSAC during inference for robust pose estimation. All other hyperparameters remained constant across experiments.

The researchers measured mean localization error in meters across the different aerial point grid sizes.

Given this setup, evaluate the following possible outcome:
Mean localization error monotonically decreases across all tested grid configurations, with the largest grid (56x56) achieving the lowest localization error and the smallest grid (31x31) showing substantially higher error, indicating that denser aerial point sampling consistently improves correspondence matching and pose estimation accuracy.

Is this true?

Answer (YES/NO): NO